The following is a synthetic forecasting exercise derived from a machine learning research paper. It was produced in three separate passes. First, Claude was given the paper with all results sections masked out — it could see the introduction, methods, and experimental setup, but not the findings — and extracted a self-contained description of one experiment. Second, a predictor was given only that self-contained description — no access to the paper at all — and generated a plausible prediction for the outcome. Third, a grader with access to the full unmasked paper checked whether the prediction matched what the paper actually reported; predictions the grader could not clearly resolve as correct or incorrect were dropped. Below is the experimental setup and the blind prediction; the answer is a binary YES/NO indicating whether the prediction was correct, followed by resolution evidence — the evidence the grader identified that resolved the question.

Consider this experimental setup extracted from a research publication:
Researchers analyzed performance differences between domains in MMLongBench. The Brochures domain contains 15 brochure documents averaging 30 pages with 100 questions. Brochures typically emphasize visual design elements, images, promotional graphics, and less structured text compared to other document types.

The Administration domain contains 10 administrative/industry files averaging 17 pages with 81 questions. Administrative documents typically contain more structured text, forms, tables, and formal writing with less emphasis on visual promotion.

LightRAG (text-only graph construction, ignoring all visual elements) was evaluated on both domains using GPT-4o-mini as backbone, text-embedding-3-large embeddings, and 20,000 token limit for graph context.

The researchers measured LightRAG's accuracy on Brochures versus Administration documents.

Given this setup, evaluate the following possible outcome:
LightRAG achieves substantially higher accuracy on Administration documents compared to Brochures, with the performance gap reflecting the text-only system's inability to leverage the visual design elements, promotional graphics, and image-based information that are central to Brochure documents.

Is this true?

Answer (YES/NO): NO